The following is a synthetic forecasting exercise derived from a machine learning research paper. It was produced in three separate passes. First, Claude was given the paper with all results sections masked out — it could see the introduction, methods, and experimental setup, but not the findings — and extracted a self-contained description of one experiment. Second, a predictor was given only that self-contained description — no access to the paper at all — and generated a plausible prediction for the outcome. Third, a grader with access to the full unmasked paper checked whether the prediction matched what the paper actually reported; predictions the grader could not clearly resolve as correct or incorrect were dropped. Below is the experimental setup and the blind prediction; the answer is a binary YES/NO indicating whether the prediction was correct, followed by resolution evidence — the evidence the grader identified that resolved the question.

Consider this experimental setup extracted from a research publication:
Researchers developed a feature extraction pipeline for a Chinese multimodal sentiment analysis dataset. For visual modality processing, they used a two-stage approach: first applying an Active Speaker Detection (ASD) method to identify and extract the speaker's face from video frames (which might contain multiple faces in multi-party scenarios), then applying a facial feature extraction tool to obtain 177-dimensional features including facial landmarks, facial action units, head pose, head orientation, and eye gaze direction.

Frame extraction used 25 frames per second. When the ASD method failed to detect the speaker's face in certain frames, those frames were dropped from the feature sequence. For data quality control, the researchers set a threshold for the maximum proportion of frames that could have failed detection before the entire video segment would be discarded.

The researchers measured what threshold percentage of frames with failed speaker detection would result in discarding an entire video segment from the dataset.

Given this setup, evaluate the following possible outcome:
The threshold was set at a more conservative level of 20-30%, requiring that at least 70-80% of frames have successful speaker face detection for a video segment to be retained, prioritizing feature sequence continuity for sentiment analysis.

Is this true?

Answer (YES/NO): YES